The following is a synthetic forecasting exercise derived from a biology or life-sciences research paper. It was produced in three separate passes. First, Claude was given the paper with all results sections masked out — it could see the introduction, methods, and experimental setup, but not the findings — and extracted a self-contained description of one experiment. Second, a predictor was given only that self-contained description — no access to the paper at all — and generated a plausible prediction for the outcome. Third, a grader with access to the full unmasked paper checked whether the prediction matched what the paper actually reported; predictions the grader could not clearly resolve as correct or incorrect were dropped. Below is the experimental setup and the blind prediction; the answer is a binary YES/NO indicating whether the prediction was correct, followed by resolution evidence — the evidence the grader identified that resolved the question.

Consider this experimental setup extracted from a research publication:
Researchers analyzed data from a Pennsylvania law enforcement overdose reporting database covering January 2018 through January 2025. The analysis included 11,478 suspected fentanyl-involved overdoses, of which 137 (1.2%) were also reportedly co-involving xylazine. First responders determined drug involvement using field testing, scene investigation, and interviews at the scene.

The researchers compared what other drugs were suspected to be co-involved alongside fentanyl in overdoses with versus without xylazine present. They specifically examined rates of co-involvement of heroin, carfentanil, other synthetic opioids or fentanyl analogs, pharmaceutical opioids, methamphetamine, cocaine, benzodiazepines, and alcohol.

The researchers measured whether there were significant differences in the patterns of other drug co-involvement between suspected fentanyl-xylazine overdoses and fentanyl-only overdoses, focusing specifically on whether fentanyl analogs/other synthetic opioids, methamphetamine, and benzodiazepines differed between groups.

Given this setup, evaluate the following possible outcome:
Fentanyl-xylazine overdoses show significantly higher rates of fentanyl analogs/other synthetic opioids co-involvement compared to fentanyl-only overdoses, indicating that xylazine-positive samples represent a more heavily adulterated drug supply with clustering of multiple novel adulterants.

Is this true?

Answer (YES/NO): YES